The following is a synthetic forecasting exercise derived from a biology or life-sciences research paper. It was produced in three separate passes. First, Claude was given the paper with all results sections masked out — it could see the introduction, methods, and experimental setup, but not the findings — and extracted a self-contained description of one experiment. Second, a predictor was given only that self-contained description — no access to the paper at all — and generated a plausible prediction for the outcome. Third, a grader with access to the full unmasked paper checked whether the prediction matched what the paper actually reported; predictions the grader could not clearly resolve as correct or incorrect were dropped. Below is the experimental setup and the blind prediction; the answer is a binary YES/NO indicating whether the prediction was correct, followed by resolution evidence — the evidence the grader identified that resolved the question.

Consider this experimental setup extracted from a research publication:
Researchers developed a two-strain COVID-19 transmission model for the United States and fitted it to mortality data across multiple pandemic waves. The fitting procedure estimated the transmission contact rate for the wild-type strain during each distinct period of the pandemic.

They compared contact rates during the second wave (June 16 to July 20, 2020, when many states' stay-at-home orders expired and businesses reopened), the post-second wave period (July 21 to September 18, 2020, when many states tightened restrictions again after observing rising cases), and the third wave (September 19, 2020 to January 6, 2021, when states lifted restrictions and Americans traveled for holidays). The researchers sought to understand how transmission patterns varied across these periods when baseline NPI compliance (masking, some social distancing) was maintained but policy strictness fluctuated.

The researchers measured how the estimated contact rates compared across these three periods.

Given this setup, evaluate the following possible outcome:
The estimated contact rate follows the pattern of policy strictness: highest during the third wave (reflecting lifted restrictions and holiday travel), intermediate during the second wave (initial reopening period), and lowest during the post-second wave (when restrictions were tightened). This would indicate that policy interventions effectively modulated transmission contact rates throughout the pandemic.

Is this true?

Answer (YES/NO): NO